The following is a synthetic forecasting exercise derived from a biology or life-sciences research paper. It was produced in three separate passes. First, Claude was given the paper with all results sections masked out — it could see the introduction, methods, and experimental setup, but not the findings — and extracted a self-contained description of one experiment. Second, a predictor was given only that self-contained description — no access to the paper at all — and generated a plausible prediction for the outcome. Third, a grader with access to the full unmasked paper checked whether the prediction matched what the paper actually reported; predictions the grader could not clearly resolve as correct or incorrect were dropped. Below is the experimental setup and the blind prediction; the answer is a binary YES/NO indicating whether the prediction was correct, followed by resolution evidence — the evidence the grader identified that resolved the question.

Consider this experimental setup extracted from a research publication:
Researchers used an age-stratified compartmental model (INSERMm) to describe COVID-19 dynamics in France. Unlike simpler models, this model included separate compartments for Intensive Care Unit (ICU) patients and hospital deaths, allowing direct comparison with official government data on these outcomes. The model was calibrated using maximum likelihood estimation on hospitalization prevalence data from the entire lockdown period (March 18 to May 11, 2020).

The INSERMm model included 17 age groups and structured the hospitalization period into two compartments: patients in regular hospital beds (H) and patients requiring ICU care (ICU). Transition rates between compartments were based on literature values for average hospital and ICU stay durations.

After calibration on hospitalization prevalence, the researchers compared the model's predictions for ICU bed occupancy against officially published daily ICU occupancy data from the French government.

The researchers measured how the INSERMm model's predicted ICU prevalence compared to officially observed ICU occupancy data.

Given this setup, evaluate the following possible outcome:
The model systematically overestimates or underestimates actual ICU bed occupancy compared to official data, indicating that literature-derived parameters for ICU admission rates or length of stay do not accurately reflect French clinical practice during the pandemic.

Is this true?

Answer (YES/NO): YES